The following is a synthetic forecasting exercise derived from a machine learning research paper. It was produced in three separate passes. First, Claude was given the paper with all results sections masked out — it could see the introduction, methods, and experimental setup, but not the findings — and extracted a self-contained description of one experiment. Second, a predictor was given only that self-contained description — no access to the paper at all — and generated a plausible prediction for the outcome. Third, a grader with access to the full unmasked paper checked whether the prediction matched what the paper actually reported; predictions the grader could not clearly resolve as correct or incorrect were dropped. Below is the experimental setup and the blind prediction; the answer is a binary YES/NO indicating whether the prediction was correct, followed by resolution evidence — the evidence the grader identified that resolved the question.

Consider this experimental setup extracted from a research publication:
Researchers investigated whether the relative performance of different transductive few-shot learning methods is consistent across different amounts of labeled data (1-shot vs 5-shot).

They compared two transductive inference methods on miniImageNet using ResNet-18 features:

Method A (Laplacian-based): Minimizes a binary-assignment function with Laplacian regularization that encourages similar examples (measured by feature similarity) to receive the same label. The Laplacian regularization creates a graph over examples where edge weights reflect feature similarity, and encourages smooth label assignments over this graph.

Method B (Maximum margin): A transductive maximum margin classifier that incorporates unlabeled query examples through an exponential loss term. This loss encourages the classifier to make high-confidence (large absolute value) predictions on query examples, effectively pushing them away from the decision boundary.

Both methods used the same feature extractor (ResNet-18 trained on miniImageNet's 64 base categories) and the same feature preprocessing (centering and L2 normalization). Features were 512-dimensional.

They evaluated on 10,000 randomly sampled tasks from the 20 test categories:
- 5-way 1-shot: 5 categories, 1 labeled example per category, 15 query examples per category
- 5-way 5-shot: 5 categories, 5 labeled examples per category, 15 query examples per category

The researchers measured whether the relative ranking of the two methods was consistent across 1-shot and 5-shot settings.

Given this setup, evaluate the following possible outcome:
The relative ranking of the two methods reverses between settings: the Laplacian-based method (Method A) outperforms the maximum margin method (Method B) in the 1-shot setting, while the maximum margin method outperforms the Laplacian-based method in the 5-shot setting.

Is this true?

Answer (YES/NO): YES